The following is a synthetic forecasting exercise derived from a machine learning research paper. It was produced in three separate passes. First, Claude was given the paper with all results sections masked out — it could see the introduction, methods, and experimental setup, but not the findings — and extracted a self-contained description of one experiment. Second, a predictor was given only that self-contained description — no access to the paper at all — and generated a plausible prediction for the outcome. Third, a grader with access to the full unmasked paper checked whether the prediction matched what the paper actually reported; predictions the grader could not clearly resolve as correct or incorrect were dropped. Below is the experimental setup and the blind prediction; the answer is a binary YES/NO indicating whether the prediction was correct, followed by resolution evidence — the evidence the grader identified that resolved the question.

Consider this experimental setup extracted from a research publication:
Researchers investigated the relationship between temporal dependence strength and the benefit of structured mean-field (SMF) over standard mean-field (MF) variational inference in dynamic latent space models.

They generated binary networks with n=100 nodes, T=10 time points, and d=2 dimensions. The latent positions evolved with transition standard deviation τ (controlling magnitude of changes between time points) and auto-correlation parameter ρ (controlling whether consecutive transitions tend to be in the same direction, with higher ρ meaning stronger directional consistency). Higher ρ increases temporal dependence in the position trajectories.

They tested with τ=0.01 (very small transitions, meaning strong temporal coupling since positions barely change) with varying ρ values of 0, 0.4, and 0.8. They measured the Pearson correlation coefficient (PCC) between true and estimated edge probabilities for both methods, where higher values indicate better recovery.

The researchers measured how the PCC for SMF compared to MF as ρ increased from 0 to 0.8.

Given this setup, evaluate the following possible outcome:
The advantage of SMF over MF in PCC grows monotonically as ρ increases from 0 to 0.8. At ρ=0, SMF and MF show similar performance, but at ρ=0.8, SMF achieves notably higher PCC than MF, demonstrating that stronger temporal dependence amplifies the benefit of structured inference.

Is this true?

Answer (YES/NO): NO